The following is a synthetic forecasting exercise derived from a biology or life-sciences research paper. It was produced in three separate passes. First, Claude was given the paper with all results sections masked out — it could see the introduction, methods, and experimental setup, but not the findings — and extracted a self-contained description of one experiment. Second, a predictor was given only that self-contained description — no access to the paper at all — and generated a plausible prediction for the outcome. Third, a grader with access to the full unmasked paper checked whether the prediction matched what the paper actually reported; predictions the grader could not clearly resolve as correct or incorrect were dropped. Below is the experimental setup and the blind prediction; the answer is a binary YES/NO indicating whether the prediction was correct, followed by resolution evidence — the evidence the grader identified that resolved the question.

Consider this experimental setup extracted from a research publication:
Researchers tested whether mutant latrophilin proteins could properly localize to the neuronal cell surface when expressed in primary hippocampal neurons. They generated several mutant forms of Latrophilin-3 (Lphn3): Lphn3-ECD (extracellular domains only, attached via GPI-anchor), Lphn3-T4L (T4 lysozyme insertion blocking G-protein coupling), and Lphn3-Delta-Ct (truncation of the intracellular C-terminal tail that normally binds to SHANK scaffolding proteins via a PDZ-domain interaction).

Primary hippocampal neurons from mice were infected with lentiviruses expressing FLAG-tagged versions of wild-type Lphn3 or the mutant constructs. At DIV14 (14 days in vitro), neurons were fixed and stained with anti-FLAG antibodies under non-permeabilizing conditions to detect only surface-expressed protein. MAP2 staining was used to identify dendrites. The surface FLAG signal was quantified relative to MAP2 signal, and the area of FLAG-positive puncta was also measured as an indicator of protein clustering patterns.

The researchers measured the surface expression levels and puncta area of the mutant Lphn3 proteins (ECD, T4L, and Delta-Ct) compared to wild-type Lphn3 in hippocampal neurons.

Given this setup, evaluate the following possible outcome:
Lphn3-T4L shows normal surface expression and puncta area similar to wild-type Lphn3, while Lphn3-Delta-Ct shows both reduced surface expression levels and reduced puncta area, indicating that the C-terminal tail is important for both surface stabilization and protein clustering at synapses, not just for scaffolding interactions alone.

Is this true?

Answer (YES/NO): NO